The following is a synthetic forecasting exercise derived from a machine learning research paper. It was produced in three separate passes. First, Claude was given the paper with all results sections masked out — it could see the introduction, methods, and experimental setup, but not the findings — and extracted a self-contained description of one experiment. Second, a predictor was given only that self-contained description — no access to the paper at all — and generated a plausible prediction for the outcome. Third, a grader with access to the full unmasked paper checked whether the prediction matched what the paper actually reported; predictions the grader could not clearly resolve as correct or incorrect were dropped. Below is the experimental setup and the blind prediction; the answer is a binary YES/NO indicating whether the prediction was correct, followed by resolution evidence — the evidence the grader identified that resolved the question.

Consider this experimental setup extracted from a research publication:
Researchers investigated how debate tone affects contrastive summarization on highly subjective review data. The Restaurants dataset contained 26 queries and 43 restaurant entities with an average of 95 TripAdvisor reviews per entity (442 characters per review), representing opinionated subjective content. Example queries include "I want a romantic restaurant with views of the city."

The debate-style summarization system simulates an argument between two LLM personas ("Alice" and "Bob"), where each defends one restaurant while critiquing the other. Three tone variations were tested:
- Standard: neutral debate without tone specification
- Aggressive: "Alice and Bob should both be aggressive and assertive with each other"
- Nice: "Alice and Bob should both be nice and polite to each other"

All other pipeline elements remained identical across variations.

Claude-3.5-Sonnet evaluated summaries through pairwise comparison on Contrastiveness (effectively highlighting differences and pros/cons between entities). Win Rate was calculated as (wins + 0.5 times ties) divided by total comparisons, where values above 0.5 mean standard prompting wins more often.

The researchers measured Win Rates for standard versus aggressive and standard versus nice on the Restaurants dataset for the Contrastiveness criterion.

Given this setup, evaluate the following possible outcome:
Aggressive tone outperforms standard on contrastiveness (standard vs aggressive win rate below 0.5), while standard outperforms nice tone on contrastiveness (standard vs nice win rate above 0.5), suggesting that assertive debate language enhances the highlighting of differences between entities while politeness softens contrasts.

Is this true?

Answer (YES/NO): NO